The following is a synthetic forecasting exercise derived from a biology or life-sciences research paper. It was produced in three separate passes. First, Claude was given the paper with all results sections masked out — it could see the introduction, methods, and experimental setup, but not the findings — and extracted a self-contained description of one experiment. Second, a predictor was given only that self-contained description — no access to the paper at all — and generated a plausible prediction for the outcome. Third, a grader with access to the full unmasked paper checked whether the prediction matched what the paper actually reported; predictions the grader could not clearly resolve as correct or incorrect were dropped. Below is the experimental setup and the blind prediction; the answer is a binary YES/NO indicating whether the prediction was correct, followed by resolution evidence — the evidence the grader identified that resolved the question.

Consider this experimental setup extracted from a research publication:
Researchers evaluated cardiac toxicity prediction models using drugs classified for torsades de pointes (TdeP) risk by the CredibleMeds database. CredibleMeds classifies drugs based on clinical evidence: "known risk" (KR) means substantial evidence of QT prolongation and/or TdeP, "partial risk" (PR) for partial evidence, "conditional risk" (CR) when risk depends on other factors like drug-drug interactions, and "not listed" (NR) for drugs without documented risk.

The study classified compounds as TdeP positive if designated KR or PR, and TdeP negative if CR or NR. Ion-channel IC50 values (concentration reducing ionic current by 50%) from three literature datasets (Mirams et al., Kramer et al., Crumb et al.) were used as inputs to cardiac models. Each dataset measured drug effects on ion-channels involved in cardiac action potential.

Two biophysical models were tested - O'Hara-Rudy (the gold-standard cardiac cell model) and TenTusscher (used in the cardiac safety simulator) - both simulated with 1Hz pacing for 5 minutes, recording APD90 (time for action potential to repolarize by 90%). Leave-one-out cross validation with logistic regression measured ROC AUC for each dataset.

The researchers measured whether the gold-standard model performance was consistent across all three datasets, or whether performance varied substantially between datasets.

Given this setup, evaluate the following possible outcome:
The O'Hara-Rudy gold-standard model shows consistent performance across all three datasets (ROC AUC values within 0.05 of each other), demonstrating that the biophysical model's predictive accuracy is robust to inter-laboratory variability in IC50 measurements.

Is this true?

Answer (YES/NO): NO